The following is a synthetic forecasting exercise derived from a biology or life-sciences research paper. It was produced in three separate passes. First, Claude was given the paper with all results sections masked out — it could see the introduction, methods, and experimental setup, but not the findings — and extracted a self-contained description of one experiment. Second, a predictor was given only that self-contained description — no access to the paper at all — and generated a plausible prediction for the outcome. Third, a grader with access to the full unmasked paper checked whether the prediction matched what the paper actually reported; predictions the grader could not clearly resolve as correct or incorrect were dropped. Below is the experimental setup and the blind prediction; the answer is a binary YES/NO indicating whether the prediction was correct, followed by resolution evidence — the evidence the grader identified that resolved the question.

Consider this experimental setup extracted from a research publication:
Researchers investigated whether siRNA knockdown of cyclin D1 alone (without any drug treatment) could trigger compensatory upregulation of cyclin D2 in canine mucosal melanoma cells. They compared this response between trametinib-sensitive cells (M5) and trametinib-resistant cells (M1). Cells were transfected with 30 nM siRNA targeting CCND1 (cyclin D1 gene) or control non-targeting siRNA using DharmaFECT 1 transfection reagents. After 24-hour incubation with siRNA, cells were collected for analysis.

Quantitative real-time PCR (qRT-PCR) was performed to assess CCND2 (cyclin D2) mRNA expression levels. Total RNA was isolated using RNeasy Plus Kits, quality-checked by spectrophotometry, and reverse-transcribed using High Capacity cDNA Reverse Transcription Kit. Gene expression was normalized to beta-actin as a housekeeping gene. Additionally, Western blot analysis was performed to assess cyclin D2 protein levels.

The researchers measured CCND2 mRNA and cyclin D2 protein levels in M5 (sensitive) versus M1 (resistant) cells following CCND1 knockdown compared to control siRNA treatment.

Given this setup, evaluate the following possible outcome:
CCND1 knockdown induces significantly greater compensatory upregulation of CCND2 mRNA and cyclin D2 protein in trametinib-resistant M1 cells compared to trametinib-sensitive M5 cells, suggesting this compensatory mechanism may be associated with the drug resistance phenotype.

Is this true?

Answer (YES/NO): YES